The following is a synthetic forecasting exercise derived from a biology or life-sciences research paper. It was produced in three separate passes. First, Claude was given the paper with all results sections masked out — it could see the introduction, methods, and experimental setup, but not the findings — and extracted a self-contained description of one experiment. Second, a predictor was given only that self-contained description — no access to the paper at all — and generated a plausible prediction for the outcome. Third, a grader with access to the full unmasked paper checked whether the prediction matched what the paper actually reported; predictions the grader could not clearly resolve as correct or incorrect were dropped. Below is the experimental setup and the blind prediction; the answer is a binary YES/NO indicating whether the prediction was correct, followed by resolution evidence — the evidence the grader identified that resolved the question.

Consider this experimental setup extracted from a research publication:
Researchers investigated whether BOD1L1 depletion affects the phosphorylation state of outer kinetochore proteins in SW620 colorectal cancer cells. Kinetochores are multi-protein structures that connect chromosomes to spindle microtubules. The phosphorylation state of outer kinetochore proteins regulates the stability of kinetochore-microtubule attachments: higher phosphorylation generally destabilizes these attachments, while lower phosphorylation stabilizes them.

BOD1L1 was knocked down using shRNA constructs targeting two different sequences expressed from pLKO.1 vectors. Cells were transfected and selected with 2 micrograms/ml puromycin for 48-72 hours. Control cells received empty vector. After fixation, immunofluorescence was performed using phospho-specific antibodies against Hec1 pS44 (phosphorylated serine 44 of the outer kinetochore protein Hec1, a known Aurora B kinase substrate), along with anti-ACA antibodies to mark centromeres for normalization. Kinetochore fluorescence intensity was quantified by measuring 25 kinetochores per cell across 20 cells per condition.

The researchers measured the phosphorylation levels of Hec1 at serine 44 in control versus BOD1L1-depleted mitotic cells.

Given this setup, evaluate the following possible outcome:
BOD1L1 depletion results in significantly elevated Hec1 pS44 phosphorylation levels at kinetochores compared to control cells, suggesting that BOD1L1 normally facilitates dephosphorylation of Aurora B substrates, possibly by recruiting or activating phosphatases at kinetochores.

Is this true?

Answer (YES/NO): NO